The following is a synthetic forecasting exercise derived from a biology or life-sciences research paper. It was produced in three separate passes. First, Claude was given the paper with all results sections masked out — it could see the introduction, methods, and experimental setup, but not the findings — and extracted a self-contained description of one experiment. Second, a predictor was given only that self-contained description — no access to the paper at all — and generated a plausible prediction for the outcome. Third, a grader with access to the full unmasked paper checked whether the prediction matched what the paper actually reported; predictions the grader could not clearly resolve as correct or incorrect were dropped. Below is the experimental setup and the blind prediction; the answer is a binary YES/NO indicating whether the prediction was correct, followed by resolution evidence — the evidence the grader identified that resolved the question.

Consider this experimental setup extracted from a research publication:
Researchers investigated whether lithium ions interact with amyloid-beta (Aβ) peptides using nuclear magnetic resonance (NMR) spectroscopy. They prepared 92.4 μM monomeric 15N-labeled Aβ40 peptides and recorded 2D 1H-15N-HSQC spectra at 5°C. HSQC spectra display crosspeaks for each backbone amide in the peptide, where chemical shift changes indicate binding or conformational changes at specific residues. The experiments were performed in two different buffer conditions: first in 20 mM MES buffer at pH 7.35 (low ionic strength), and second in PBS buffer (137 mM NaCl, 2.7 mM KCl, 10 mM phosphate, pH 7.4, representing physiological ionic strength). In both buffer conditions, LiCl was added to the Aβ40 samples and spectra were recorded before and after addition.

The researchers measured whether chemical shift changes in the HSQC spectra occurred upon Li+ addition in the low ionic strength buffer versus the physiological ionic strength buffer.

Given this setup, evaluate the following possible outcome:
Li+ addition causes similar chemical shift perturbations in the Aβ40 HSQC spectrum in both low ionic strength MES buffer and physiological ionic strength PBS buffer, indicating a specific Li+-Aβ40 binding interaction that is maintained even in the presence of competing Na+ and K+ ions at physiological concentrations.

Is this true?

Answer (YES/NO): NO